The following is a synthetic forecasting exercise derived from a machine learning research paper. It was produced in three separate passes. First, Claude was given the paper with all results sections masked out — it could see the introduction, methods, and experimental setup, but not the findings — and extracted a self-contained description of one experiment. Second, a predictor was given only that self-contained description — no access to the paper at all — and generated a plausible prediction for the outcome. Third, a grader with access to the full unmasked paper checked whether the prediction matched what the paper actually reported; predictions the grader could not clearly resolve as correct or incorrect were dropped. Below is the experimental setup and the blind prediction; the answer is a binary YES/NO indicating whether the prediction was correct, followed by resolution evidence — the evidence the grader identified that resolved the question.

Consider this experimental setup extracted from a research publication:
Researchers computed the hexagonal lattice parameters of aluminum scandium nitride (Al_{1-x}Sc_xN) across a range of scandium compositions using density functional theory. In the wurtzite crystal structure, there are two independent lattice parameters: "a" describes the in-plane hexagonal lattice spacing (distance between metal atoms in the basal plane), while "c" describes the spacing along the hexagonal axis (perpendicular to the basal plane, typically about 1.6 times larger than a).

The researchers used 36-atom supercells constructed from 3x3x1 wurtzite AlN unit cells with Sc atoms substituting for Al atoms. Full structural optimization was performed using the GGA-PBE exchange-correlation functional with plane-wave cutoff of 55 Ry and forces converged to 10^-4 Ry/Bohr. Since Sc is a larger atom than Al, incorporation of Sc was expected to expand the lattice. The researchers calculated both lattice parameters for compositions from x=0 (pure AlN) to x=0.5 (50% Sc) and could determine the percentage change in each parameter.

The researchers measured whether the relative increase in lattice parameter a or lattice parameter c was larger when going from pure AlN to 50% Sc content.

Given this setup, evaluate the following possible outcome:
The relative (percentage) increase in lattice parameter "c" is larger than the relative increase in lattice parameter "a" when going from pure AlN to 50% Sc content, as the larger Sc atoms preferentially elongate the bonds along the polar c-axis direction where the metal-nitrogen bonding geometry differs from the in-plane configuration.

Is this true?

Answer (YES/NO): NO